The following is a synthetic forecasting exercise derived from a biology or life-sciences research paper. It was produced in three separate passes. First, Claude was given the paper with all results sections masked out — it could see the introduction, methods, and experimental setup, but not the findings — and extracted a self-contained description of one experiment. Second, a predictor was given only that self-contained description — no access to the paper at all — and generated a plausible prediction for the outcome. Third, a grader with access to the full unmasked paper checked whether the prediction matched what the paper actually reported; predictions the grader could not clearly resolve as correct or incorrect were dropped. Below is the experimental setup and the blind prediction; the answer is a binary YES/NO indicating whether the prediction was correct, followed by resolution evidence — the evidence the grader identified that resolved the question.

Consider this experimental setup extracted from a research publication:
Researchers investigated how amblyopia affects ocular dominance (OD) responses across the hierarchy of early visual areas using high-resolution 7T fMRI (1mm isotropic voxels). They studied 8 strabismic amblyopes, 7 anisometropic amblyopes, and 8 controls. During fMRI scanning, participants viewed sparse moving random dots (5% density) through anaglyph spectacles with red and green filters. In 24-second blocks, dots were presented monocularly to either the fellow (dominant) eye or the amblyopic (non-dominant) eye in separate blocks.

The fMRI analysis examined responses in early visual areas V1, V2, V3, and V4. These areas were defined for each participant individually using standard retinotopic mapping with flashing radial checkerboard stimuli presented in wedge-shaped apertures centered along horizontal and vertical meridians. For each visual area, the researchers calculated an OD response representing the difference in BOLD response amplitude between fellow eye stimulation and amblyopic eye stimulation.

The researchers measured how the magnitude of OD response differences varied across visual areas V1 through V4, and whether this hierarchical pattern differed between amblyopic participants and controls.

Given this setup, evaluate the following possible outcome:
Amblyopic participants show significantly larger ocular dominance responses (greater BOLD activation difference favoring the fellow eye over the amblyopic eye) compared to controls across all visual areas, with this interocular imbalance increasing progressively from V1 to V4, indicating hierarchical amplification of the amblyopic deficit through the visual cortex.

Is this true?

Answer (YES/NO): NO